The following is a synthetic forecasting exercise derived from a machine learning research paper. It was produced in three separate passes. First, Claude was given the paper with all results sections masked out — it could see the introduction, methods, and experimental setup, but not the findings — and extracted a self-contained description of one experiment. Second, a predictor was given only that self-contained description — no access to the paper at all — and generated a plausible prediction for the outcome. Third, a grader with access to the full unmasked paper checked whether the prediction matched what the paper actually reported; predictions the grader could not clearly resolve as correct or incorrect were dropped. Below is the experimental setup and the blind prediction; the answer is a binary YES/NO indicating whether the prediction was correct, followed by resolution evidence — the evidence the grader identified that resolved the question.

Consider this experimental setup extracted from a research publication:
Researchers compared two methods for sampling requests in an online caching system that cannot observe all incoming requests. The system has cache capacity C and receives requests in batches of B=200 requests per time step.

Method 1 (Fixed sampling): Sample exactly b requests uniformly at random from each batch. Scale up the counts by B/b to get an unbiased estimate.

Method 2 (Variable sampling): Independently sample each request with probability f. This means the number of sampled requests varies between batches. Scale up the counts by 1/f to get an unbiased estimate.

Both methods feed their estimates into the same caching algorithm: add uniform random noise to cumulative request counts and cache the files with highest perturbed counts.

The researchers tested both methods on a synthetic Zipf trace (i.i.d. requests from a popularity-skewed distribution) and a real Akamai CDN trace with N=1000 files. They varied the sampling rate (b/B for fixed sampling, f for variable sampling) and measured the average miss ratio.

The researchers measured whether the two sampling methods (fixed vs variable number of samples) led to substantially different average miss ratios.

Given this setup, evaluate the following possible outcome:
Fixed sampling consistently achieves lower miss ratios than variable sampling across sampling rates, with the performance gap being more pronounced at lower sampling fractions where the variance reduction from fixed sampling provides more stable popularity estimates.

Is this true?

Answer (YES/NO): NO